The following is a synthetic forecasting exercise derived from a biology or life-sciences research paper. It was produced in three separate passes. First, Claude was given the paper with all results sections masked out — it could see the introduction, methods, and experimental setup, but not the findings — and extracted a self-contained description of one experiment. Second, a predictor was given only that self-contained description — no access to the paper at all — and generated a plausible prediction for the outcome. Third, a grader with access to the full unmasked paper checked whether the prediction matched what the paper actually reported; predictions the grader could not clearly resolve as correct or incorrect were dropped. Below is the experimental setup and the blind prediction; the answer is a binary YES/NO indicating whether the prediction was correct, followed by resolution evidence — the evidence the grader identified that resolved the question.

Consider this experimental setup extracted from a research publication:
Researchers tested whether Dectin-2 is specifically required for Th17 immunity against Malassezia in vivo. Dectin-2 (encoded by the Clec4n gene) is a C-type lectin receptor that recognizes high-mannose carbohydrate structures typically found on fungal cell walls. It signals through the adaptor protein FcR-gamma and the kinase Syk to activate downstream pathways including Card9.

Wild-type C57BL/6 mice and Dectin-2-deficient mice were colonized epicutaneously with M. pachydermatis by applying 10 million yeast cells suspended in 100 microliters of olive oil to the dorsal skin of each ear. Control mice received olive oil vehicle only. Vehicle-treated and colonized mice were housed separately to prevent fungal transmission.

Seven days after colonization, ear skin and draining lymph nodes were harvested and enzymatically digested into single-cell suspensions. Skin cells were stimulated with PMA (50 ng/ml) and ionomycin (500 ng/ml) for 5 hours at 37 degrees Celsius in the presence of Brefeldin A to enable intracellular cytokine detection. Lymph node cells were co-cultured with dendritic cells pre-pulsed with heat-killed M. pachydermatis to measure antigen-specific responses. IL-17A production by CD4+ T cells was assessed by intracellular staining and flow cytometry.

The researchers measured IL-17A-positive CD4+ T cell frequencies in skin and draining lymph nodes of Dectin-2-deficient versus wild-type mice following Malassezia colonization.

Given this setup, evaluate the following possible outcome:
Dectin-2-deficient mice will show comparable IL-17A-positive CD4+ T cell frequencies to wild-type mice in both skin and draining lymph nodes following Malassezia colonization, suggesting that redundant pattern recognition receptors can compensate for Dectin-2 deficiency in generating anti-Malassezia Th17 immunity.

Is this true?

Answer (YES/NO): NO